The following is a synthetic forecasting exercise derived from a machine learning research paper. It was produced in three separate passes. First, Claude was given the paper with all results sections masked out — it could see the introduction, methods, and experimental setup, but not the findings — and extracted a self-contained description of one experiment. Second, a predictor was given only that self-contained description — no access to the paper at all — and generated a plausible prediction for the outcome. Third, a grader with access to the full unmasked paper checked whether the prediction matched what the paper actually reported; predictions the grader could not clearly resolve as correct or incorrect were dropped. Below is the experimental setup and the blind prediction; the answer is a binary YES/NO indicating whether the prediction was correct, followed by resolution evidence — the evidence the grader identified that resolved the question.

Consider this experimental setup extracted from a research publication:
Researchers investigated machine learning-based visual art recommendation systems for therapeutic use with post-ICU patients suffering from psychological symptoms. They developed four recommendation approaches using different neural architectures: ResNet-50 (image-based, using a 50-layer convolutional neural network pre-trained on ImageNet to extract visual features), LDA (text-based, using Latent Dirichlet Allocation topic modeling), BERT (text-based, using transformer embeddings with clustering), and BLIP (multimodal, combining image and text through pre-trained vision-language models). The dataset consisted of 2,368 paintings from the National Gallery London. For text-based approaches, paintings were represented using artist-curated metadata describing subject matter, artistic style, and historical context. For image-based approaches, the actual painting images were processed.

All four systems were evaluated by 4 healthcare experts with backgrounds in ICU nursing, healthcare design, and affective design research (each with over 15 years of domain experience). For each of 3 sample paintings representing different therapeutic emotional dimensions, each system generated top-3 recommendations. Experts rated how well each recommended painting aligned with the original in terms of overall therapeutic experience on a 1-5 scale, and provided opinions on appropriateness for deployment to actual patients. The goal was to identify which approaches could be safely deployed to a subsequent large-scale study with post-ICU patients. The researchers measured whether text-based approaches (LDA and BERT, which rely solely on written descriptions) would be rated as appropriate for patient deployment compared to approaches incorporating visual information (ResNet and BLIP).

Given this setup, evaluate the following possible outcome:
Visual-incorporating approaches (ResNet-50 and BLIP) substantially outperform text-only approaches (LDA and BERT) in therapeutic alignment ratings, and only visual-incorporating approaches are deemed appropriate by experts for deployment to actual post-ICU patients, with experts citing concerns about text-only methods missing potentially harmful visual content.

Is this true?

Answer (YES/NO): YES